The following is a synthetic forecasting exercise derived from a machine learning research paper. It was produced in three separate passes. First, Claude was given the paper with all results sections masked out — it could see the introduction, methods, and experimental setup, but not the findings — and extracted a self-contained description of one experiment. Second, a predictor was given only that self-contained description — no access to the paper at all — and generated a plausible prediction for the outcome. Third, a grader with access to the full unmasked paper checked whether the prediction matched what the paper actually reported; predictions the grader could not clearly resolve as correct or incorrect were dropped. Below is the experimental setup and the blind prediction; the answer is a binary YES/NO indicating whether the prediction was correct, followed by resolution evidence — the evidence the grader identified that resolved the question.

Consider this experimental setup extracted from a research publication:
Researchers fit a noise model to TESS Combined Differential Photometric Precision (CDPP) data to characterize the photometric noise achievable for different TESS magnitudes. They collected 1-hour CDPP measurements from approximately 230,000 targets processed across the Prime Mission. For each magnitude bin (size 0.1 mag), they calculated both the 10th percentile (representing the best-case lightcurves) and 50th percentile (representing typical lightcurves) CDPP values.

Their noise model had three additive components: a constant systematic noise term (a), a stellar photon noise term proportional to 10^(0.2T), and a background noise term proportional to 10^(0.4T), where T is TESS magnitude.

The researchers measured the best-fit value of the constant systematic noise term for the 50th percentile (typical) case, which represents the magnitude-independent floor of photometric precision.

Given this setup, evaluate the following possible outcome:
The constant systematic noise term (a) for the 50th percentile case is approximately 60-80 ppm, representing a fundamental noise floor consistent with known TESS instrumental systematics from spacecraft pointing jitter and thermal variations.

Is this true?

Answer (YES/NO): NO